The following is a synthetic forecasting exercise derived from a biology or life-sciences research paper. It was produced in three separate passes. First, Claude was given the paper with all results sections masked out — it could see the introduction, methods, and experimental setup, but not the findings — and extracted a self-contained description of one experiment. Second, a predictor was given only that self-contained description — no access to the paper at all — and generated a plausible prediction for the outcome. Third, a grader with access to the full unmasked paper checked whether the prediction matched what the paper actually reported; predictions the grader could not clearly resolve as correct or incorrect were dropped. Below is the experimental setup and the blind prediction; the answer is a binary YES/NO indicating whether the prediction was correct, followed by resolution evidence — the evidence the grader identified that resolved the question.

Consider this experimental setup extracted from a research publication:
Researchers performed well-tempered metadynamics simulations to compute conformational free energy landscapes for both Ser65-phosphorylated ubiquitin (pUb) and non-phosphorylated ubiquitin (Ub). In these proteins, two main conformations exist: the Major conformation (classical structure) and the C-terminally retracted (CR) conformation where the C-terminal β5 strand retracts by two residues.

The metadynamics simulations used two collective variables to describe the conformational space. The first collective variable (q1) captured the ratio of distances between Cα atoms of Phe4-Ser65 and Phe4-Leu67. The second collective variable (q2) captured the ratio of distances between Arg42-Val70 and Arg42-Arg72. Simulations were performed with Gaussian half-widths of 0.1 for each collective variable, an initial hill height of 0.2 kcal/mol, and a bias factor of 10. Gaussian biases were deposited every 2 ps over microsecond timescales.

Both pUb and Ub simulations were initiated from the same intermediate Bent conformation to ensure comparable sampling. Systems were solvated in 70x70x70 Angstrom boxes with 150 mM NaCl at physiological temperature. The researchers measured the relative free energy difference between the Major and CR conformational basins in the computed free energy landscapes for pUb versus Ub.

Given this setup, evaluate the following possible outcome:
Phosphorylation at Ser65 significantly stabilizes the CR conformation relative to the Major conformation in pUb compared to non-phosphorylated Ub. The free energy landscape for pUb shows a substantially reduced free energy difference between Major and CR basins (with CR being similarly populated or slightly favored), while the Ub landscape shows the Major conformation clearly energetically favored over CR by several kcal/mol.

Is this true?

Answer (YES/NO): NO